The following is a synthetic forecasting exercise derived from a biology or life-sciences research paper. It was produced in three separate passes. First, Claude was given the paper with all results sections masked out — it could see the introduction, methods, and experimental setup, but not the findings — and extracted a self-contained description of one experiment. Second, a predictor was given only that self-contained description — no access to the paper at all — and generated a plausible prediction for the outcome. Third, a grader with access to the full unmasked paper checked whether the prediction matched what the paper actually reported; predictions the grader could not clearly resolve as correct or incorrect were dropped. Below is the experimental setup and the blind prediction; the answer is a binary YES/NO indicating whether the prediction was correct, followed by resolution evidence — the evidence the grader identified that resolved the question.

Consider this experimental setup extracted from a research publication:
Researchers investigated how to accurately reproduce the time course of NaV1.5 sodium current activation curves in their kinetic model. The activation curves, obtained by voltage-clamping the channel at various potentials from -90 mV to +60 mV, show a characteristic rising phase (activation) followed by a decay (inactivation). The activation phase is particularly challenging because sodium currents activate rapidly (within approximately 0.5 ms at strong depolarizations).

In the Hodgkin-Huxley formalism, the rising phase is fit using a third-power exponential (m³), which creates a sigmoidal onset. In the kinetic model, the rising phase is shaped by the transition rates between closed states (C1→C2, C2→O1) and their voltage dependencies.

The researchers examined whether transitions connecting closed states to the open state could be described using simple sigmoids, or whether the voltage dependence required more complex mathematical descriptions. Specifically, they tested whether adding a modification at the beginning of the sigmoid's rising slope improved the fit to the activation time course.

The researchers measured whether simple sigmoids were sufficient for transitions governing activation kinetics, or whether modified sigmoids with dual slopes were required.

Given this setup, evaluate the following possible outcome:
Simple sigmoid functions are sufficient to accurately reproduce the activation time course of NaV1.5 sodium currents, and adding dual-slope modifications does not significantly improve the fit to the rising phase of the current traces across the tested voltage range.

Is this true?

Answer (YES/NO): NO